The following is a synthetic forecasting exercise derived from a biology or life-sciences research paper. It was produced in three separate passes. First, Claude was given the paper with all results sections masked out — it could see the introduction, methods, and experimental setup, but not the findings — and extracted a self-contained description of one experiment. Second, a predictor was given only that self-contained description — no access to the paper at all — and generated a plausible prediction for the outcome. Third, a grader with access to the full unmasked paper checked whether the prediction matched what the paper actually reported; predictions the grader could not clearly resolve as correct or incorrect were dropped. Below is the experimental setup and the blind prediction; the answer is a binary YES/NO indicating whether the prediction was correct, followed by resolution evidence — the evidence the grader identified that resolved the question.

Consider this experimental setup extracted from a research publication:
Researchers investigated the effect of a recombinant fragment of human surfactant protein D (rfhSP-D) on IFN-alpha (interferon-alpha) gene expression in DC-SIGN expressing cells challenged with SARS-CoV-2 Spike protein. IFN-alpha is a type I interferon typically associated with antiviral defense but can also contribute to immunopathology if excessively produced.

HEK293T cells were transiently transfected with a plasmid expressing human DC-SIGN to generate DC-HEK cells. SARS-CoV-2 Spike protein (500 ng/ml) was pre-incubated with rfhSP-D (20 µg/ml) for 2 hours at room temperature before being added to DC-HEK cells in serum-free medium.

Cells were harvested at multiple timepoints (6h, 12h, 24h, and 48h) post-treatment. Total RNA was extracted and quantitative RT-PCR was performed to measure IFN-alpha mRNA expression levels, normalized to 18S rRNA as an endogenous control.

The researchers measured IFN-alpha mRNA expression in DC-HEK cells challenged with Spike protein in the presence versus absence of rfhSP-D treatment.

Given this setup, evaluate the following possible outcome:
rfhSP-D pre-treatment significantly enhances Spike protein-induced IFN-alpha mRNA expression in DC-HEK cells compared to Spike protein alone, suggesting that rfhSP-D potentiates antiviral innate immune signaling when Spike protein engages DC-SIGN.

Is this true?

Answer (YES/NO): NO